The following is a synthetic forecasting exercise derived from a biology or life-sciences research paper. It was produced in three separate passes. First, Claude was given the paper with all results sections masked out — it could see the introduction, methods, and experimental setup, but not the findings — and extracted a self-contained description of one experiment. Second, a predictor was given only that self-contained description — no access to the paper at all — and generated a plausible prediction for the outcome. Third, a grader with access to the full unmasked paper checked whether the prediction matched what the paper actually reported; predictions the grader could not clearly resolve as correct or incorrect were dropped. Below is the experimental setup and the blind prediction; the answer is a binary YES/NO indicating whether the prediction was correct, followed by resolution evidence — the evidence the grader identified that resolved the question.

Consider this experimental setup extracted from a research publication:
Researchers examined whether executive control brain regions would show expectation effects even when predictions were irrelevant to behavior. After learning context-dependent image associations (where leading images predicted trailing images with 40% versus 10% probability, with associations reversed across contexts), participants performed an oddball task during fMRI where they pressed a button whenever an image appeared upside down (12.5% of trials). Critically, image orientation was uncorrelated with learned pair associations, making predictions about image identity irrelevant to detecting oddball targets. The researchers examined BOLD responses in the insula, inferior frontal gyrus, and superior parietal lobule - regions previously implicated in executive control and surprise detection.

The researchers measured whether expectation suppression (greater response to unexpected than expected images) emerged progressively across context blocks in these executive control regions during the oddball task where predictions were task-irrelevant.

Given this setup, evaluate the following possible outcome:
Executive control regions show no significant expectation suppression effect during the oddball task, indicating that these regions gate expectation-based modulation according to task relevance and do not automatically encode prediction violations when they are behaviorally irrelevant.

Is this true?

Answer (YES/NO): YES